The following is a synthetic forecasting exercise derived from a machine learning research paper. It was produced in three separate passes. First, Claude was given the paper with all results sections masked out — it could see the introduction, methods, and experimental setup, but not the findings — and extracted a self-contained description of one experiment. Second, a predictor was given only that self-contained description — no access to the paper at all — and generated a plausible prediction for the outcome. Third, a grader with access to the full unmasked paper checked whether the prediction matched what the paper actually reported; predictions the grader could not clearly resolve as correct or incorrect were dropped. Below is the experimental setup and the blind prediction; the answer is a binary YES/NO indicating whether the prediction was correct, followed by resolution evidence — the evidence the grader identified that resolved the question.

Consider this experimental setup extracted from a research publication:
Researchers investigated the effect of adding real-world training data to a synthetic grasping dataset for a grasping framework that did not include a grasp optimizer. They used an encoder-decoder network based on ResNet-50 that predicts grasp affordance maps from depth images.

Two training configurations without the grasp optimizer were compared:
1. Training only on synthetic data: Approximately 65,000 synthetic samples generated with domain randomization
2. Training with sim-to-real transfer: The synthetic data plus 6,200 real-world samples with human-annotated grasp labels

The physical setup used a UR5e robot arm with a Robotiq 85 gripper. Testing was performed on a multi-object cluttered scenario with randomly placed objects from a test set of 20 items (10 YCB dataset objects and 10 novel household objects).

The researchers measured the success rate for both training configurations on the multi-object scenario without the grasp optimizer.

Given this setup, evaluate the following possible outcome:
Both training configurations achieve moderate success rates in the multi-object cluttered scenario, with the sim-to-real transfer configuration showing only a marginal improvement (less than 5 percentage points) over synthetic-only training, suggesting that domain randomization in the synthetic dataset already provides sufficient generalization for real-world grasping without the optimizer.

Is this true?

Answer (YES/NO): YES